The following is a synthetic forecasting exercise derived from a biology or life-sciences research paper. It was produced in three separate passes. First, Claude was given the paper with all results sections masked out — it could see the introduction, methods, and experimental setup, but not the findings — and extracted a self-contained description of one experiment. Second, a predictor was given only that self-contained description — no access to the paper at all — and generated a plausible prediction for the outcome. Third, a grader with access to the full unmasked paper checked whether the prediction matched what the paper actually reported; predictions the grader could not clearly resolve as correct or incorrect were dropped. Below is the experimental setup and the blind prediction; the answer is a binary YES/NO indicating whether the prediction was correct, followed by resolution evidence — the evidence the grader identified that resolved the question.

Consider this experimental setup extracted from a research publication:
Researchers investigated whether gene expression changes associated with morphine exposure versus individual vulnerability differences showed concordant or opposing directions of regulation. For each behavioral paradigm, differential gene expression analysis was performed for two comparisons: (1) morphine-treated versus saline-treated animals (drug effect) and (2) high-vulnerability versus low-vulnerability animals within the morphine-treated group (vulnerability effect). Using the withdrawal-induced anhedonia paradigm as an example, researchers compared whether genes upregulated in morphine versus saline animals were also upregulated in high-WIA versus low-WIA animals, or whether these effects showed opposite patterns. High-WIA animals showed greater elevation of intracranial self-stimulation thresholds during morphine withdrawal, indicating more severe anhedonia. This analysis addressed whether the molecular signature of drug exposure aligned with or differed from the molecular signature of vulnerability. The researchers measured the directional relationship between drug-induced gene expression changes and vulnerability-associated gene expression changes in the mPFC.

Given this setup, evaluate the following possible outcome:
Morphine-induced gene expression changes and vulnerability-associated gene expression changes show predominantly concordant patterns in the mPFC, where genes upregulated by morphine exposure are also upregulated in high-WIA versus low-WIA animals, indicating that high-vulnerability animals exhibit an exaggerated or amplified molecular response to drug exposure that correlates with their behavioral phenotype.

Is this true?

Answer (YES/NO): NO